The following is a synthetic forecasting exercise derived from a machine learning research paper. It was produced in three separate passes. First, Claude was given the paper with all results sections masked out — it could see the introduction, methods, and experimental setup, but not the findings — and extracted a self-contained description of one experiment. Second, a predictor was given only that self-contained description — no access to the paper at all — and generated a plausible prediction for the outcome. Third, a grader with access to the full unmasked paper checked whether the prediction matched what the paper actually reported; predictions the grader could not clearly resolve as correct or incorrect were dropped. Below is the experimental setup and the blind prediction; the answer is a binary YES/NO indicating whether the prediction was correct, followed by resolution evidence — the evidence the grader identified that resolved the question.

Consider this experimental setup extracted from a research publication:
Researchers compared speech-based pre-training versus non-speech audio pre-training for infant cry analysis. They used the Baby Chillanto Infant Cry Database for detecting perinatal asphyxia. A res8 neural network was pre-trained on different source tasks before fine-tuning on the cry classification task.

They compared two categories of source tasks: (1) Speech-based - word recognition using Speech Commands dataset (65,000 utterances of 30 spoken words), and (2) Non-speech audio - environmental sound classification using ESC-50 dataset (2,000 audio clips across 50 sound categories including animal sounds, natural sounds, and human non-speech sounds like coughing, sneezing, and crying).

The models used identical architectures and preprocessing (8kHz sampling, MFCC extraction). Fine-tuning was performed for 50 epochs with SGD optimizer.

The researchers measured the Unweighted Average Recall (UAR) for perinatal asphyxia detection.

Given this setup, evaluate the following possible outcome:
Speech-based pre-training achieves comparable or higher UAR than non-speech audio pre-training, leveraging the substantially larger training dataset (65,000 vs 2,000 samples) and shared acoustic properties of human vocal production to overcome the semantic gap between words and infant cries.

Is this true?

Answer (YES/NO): YES